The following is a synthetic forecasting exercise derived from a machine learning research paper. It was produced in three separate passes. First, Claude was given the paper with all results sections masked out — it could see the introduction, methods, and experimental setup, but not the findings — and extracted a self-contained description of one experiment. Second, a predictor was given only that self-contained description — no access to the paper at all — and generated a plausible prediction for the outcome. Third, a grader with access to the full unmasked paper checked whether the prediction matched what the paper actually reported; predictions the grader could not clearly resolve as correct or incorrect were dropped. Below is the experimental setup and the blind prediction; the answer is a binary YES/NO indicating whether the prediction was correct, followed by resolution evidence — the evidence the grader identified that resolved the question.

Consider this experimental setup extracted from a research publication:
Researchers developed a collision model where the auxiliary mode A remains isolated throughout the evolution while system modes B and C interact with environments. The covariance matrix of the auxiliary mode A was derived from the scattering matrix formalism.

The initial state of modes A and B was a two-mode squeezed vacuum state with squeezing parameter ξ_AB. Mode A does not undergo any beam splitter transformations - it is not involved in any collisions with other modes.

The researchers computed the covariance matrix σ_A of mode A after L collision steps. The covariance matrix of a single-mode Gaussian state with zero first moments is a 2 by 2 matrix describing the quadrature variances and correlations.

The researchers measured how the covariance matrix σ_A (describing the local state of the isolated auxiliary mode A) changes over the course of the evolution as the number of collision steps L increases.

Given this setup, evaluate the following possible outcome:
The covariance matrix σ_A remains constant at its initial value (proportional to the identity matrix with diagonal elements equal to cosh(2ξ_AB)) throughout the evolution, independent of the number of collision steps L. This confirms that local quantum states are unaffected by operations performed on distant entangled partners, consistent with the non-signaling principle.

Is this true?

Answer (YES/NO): NO